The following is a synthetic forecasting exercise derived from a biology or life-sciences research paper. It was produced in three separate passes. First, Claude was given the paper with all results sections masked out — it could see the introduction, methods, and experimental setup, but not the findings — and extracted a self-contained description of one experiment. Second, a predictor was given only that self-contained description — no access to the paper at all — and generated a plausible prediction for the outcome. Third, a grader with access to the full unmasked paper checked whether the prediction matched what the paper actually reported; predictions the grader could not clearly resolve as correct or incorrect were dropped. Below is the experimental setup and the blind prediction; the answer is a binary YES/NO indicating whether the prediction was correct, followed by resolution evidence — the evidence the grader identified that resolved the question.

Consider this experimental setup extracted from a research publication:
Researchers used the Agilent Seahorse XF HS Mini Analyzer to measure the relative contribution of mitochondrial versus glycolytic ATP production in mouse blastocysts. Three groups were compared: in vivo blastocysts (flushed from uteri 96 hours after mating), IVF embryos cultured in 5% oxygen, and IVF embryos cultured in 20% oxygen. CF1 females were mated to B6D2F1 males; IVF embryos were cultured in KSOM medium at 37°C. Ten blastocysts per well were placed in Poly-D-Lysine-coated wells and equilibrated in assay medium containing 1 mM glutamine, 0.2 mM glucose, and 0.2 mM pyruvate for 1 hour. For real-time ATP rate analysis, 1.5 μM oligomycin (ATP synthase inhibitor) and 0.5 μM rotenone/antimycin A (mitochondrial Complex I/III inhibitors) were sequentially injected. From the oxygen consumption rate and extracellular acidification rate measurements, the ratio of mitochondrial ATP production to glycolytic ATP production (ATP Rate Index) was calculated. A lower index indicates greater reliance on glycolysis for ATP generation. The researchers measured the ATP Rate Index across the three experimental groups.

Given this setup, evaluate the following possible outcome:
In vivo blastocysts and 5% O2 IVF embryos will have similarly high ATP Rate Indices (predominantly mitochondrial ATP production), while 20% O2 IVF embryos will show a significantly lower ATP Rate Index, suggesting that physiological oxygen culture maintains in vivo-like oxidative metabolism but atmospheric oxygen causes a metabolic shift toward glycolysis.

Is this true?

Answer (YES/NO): NO